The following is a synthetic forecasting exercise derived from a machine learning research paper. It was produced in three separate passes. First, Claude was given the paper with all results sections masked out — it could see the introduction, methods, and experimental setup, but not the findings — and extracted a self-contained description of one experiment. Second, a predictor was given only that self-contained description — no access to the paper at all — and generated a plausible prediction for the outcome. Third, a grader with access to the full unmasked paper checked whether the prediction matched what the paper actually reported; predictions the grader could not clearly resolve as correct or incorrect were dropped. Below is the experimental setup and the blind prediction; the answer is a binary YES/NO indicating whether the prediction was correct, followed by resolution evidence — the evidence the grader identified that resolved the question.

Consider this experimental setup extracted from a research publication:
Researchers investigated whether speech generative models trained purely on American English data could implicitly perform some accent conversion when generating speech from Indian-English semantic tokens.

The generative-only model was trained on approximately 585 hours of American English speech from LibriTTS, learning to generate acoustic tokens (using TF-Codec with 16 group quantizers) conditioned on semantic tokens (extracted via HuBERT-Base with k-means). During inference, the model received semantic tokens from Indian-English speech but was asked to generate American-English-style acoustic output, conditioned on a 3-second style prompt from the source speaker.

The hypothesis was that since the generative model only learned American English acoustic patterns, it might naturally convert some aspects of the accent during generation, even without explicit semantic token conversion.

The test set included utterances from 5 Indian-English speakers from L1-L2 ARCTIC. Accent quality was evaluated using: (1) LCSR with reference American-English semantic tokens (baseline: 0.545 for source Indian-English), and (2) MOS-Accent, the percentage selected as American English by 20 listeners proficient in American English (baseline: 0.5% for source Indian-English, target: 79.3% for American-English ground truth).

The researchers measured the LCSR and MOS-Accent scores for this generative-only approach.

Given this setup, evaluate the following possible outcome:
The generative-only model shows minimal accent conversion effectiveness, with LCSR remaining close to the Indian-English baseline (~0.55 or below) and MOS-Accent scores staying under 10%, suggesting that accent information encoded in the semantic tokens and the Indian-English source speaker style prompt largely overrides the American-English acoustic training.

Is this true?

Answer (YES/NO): NO